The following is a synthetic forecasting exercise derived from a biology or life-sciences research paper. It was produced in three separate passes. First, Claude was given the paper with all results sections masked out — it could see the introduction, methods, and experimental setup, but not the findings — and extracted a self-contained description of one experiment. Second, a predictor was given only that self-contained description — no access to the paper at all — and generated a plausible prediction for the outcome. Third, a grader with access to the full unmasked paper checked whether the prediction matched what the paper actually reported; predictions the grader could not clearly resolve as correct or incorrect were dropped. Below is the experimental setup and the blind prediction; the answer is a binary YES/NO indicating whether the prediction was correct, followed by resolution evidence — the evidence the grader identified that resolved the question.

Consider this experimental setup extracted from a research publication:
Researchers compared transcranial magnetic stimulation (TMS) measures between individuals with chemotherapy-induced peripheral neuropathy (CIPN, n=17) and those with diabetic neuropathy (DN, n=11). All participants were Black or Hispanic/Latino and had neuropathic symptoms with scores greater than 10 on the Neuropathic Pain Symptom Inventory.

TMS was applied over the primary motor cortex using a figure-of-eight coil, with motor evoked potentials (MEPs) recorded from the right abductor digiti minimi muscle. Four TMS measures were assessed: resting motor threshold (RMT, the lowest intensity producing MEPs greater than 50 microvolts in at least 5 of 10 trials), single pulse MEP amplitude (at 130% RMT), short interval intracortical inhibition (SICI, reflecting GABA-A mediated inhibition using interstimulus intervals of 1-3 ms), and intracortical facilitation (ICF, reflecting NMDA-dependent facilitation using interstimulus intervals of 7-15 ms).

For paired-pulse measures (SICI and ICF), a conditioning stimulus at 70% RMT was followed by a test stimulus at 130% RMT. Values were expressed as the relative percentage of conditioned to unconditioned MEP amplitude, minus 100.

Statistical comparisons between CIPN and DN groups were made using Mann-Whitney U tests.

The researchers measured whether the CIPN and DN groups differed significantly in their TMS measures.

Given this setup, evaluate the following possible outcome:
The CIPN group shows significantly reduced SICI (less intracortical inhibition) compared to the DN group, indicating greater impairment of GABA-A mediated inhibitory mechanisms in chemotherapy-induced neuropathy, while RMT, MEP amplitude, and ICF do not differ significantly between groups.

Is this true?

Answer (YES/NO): NO